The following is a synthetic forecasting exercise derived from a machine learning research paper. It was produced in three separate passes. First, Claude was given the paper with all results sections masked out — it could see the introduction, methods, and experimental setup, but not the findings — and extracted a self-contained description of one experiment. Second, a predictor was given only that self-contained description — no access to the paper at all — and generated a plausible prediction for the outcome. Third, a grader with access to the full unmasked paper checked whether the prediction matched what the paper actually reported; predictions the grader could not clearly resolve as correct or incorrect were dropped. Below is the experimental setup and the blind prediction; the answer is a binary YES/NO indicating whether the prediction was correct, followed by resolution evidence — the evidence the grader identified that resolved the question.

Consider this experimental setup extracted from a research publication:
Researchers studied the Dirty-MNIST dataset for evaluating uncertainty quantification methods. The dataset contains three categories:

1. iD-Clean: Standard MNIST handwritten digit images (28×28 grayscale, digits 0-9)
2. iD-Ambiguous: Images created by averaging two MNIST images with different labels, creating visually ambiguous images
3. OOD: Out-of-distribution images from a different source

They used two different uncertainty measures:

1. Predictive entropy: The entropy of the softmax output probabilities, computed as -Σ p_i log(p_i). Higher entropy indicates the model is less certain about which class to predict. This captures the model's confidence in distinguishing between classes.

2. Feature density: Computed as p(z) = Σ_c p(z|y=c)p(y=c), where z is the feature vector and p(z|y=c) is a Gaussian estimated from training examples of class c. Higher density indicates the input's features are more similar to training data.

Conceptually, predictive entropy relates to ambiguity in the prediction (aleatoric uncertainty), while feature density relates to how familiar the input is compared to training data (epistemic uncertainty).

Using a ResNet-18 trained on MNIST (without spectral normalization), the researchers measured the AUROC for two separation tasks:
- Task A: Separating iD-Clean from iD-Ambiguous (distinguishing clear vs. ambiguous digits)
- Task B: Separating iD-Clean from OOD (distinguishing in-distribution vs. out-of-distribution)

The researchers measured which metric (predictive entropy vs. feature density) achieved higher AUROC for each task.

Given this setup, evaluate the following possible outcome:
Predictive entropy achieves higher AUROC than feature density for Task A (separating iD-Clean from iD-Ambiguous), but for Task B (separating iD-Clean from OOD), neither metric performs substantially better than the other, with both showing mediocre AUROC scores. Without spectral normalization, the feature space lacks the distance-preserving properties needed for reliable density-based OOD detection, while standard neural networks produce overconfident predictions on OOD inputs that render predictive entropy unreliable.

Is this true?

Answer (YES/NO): NO